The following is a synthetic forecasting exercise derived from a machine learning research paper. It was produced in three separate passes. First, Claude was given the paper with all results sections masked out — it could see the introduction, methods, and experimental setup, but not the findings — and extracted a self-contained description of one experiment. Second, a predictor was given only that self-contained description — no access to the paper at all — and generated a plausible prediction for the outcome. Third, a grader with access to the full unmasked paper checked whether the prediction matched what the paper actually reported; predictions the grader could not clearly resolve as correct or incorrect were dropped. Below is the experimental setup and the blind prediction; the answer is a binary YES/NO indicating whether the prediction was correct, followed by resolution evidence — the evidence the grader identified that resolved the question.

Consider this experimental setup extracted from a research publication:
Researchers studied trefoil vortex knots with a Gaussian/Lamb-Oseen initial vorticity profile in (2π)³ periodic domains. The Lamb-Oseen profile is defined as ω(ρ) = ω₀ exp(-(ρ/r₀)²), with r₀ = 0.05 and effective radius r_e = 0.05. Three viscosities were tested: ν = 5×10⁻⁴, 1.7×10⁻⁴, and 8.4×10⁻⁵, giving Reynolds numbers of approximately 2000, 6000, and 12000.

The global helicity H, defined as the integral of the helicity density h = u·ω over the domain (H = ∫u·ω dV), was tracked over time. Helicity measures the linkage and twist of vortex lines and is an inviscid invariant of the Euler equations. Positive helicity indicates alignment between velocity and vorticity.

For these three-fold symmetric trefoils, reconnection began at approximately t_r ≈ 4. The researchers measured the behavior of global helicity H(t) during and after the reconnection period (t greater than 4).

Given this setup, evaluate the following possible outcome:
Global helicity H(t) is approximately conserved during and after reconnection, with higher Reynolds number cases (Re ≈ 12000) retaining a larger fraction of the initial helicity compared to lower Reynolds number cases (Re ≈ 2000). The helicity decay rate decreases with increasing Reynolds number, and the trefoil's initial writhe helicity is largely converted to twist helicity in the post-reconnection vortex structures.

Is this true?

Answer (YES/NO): NO